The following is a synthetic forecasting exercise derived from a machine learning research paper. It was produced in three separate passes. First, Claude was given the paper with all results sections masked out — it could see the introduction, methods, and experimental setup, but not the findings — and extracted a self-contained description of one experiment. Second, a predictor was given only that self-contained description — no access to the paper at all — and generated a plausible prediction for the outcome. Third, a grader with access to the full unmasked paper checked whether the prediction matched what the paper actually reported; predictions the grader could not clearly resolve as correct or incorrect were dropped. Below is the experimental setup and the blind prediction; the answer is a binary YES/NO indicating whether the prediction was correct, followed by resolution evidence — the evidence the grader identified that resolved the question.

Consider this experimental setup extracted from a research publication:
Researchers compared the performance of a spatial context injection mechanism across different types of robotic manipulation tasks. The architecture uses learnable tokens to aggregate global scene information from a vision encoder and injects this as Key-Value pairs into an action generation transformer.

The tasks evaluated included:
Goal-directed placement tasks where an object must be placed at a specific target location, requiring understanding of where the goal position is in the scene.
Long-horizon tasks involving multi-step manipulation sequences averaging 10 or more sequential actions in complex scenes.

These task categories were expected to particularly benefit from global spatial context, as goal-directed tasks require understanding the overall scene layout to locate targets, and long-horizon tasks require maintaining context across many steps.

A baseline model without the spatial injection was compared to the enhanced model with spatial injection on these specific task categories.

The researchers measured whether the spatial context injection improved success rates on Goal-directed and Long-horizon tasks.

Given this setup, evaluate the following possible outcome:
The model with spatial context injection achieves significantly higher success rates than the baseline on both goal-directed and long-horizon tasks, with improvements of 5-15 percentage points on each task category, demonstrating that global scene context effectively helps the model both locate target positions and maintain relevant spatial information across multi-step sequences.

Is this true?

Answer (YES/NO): NO